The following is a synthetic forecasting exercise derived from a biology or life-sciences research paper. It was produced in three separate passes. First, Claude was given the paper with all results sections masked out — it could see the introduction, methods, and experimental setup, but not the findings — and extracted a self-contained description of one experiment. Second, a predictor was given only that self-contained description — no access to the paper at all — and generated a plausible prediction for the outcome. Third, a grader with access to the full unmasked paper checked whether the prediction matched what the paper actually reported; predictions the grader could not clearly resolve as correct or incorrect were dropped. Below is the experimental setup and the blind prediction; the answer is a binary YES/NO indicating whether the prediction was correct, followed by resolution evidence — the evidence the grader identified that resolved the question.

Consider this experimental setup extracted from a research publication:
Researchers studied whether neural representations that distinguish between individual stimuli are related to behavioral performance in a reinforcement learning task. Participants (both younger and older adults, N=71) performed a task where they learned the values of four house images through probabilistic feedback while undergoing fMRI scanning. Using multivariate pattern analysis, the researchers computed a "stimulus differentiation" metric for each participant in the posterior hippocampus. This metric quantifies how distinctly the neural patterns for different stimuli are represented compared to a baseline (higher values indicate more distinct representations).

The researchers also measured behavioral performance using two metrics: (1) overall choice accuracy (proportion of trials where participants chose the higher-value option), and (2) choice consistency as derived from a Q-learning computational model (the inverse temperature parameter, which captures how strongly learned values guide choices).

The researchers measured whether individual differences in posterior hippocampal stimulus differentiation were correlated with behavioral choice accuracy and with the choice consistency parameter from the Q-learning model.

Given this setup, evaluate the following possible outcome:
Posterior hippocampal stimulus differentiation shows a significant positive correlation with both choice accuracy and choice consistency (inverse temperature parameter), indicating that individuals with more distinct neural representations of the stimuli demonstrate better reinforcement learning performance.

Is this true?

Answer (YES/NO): YES